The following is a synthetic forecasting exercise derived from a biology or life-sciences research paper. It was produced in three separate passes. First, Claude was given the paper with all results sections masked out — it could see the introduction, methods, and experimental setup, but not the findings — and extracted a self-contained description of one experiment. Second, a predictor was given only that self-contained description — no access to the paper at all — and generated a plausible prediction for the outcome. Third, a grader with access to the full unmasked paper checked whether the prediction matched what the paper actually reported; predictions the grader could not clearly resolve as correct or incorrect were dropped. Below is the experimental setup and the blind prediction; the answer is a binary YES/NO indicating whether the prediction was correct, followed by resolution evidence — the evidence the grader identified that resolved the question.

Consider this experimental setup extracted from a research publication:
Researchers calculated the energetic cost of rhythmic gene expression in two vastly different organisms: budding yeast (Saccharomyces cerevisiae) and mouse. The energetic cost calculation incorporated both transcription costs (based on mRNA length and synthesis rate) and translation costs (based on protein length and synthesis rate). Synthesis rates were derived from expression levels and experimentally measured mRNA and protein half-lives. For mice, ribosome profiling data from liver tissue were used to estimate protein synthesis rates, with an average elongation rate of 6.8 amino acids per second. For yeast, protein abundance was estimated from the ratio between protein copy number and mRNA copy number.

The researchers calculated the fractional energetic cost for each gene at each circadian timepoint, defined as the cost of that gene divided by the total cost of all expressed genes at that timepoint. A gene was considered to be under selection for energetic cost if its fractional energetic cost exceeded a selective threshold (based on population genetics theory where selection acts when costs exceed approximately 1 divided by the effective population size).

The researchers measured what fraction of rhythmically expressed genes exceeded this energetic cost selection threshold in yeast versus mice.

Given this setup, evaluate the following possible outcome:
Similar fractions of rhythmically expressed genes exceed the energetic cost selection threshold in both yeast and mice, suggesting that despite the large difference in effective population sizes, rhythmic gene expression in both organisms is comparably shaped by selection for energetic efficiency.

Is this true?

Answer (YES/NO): NO